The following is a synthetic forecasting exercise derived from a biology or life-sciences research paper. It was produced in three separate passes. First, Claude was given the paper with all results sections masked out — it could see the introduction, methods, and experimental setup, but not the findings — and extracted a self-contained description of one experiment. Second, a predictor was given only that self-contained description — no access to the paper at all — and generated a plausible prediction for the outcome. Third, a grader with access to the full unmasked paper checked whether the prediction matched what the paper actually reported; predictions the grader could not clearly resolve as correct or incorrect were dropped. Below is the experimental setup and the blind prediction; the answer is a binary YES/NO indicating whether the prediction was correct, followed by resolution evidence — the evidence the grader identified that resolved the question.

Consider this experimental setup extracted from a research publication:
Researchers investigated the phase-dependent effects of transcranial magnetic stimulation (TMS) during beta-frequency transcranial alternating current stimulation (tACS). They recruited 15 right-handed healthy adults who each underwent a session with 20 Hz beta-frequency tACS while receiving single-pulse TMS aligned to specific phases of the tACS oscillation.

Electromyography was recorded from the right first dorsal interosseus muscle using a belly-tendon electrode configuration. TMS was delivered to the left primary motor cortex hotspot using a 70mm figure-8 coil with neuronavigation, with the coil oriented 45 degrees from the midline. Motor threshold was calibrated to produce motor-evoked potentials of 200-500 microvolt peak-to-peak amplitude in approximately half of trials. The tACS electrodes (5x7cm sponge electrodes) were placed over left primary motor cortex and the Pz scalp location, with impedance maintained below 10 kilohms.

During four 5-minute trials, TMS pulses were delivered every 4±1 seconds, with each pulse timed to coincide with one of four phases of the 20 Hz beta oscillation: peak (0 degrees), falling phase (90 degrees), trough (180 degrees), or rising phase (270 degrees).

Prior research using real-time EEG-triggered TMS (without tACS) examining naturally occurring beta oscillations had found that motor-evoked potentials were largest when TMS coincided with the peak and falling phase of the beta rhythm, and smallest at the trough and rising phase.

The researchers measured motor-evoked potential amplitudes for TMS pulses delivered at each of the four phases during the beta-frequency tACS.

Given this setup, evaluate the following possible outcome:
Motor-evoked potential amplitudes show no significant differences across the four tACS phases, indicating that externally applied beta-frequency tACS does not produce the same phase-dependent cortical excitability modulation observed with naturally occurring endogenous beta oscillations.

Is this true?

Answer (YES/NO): NO